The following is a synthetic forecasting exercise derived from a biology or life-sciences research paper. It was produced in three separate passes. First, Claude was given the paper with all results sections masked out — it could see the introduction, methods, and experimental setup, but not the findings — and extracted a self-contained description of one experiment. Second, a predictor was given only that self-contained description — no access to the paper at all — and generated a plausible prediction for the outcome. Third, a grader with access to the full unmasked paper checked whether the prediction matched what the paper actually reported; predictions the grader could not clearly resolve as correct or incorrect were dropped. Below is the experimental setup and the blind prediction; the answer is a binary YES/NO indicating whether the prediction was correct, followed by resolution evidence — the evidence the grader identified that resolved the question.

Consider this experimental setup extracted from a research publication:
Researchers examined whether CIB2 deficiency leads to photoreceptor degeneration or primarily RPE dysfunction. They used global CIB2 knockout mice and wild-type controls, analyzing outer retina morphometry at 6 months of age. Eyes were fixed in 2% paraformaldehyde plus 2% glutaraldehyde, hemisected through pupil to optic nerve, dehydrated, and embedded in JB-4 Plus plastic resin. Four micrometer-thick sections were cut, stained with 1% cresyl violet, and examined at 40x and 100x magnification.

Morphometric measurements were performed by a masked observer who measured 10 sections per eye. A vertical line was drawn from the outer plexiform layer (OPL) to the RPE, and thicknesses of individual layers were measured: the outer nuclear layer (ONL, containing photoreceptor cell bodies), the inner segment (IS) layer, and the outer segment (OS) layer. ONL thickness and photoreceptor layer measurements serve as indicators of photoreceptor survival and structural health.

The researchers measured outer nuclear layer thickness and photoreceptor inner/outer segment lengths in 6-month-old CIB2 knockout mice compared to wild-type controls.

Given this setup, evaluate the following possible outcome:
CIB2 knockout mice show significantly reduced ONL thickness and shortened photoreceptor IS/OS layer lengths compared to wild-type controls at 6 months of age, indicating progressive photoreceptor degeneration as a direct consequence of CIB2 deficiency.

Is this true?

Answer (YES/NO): NO